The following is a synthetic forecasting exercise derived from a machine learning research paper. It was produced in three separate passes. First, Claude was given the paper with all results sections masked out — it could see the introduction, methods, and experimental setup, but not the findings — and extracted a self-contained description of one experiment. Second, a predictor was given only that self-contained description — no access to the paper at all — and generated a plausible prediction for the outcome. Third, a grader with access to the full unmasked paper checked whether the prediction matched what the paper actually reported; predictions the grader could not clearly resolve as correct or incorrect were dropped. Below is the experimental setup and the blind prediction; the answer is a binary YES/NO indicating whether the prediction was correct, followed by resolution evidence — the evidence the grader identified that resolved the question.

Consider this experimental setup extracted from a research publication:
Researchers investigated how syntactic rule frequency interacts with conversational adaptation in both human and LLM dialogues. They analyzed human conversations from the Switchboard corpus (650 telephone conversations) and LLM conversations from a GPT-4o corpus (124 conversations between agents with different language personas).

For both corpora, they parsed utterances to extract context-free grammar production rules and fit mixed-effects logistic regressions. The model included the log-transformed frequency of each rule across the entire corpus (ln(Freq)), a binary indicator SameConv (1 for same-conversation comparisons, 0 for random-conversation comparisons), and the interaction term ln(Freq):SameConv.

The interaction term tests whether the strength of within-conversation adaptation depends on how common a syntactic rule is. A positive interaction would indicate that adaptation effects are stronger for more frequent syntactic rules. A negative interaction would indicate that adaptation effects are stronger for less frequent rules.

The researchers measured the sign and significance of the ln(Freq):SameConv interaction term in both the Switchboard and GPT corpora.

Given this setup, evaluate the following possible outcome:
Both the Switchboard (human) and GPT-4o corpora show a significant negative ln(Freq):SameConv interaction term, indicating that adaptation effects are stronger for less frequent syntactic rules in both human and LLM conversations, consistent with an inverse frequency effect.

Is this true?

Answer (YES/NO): YES